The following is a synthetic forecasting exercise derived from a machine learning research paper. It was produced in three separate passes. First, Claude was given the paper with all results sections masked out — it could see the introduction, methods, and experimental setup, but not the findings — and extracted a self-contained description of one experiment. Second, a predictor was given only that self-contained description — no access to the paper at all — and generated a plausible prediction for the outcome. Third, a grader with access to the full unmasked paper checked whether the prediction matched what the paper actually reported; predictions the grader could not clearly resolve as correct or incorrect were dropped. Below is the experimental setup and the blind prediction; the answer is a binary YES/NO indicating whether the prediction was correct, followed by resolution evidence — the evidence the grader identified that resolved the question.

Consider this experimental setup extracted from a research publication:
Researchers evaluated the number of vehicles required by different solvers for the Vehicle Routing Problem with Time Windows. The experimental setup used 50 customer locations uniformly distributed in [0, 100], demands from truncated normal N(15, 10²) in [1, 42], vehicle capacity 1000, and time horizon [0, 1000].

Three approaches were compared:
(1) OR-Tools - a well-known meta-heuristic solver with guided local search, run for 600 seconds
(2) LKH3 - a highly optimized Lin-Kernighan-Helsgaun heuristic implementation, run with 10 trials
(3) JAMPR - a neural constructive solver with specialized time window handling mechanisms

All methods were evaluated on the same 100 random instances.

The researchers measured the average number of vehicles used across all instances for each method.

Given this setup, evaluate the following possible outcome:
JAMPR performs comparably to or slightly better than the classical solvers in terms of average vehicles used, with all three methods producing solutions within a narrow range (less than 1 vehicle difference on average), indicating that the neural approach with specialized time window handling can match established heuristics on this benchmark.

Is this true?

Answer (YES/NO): NO